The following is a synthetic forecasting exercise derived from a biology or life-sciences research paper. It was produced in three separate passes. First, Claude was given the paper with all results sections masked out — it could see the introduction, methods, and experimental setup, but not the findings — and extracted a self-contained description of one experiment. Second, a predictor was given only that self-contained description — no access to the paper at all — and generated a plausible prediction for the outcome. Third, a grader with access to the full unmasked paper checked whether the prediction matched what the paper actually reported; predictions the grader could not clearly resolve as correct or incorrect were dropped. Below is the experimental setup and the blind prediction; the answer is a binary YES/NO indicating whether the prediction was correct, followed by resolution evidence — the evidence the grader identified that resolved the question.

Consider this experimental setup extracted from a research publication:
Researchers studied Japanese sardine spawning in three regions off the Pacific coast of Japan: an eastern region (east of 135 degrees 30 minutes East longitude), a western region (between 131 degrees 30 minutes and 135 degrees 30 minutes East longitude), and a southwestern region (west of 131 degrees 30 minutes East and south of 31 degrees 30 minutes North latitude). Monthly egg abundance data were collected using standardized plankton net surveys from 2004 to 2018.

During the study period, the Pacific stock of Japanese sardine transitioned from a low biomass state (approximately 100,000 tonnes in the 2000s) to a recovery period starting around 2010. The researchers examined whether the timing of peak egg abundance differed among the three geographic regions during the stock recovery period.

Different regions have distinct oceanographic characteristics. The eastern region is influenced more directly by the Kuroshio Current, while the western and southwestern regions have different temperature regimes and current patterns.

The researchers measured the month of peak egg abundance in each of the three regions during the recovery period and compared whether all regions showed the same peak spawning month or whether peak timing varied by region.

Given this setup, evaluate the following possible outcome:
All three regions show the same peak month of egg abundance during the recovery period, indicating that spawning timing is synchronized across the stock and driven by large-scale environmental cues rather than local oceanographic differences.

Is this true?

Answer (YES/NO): NO